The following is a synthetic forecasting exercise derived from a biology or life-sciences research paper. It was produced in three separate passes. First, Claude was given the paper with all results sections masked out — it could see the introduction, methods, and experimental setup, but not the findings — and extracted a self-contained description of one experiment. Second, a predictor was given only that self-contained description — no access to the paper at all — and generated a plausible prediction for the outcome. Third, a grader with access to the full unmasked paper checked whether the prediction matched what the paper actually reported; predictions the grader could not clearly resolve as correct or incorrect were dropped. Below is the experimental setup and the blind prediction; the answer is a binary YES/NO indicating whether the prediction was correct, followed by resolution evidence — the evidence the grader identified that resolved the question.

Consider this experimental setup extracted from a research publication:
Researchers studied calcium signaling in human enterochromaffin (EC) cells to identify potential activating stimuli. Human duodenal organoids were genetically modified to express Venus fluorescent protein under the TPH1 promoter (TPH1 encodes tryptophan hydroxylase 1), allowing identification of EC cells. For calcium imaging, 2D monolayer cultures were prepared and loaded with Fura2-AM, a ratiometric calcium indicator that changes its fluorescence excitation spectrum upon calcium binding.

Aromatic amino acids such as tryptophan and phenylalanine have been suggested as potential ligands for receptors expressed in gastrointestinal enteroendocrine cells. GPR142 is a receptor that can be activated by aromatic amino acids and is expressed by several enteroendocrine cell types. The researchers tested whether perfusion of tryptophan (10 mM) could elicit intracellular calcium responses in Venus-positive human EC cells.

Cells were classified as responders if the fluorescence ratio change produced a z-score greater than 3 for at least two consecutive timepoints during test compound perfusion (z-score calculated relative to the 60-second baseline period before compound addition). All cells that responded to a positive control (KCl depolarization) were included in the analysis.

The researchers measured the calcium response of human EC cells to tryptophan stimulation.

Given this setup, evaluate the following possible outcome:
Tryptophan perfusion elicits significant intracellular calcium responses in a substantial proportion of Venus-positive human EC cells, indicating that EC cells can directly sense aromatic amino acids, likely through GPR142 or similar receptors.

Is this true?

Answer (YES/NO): YES